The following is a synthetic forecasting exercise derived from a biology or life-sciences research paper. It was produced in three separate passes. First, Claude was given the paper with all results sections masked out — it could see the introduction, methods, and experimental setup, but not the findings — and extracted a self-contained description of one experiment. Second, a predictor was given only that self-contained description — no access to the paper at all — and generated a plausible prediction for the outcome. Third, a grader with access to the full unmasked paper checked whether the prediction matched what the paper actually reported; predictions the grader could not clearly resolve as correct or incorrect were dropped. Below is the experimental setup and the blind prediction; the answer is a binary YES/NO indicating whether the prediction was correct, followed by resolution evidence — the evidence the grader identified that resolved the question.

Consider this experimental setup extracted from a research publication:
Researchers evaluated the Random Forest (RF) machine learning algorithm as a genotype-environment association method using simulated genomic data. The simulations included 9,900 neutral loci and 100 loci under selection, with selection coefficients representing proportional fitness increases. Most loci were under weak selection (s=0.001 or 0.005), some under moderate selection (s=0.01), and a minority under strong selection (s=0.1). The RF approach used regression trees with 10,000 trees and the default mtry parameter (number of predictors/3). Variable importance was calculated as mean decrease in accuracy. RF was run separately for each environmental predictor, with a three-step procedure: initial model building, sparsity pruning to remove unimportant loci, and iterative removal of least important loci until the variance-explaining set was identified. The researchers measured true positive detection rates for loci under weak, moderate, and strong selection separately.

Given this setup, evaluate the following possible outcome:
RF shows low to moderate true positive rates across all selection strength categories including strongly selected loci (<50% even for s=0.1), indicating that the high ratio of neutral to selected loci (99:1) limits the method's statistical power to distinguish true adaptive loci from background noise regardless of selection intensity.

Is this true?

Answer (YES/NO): NO